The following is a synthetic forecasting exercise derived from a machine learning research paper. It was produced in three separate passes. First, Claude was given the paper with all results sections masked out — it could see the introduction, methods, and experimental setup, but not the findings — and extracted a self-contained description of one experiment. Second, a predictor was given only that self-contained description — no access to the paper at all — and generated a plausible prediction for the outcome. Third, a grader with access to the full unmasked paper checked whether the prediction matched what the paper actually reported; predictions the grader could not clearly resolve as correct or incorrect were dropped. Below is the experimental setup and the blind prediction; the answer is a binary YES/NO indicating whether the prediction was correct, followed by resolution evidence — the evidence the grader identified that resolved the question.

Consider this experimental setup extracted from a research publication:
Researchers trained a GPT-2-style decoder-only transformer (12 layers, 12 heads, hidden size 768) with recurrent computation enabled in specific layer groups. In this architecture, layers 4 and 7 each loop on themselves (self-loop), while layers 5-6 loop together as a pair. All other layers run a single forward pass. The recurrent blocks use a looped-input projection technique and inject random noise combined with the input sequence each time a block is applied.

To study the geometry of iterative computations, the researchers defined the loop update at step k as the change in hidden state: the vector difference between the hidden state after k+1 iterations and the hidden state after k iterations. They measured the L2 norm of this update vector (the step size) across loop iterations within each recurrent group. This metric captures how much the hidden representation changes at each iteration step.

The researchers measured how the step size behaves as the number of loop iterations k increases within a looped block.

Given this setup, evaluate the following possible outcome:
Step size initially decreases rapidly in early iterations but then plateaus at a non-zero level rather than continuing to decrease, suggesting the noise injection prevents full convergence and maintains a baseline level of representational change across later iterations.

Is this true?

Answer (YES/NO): NO